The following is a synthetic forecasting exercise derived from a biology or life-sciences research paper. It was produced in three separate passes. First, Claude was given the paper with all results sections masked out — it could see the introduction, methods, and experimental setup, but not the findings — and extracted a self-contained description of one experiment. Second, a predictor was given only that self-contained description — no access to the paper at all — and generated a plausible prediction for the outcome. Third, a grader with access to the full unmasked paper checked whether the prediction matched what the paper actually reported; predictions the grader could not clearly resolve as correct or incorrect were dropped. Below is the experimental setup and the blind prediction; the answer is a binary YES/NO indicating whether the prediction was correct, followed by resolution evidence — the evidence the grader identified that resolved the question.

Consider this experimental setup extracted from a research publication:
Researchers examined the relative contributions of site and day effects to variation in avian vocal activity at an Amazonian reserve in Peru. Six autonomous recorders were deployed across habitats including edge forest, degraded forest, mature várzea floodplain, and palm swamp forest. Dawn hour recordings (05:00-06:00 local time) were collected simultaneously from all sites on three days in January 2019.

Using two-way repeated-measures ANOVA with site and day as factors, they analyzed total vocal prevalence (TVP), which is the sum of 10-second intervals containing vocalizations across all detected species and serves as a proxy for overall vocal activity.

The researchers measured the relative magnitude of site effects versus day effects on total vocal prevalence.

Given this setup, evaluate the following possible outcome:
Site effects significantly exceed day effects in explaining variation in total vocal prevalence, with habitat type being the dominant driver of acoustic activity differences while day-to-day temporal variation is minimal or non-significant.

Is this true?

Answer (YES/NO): NO